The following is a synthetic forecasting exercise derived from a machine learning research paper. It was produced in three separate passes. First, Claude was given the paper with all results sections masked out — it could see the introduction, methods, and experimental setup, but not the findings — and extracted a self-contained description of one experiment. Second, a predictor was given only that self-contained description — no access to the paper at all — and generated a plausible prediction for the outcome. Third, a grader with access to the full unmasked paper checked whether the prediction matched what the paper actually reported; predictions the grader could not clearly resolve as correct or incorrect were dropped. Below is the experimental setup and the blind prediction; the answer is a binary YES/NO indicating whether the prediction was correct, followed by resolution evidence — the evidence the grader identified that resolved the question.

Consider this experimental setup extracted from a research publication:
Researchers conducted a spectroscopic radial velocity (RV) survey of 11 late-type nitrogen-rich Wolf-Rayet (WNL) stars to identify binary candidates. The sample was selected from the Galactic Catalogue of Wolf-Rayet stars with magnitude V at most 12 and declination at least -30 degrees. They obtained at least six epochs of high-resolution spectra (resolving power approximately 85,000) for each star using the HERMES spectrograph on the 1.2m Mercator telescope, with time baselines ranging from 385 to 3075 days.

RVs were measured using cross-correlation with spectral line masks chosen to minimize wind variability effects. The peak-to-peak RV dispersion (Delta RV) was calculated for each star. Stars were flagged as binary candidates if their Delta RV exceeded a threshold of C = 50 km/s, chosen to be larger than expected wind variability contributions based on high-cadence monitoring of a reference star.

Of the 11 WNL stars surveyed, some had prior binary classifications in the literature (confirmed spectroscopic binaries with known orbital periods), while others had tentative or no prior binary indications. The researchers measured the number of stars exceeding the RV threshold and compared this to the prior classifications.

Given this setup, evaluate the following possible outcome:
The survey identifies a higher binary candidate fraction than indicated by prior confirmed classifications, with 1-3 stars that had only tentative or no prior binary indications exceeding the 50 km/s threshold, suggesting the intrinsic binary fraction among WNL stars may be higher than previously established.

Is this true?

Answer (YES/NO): YES